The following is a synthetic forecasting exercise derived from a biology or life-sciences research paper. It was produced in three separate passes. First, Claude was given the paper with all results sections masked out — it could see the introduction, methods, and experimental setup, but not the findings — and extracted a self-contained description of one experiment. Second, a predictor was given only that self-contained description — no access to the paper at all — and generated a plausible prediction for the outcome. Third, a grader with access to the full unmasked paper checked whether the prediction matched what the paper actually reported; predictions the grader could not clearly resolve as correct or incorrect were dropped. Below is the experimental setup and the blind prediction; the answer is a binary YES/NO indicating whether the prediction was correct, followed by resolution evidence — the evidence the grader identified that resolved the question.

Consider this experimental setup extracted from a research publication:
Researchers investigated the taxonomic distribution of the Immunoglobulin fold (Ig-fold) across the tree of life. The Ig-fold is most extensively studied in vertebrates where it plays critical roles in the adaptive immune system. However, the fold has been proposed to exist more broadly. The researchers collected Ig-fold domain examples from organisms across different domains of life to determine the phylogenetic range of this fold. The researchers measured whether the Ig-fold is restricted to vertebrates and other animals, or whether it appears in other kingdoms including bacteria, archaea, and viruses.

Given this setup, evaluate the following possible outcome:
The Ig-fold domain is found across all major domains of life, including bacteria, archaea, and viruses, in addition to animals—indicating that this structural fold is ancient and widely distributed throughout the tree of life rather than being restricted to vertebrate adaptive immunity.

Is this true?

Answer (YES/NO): YES